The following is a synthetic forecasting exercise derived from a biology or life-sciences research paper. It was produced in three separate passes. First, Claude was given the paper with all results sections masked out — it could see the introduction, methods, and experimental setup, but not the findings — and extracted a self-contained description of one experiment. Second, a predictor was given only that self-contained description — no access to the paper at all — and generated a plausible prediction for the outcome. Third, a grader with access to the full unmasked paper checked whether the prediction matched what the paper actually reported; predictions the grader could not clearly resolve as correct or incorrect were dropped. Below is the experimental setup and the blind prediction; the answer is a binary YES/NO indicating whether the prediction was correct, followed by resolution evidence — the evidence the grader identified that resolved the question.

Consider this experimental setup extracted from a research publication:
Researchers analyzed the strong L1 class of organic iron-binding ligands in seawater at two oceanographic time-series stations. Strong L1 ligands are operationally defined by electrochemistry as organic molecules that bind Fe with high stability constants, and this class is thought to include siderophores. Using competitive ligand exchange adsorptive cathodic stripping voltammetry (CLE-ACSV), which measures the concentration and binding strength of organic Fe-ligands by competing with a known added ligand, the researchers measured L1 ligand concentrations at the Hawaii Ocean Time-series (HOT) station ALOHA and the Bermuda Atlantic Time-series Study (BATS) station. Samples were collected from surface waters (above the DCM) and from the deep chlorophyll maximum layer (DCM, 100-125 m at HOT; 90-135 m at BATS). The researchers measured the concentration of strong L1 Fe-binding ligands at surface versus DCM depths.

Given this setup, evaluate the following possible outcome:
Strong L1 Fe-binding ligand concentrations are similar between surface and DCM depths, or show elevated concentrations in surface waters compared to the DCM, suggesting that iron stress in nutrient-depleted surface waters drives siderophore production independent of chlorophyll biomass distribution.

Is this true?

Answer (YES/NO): NO